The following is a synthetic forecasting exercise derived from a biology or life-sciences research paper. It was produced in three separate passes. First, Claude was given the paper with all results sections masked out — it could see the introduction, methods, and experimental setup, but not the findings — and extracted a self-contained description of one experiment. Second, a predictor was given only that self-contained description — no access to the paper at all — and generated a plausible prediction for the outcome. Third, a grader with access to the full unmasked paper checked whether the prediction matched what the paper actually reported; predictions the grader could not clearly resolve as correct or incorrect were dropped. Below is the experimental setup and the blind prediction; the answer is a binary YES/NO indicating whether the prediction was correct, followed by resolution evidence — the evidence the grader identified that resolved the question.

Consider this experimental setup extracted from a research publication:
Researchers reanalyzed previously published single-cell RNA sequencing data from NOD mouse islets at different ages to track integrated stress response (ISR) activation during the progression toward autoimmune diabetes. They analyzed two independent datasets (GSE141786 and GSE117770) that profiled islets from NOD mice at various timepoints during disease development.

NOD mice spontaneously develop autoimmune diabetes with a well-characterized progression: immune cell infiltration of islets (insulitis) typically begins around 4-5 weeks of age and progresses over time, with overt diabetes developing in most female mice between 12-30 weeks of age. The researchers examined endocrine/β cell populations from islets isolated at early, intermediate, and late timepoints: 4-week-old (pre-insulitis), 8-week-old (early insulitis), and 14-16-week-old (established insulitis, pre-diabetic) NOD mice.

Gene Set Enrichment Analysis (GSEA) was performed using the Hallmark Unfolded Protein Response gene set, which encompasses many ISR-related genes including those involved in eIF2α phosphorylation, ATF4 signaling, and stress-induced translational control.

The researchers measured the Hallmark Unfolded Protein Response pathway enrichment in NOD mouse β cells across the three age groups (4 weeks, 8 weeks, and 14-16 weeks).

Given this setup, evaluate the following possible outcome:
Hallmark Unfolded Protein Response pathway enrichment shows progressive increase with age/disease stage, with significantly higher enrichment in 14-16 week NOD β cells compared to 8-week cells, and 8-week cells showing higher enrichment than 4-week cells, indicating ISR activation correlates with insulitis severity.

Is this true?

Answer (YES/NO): YES